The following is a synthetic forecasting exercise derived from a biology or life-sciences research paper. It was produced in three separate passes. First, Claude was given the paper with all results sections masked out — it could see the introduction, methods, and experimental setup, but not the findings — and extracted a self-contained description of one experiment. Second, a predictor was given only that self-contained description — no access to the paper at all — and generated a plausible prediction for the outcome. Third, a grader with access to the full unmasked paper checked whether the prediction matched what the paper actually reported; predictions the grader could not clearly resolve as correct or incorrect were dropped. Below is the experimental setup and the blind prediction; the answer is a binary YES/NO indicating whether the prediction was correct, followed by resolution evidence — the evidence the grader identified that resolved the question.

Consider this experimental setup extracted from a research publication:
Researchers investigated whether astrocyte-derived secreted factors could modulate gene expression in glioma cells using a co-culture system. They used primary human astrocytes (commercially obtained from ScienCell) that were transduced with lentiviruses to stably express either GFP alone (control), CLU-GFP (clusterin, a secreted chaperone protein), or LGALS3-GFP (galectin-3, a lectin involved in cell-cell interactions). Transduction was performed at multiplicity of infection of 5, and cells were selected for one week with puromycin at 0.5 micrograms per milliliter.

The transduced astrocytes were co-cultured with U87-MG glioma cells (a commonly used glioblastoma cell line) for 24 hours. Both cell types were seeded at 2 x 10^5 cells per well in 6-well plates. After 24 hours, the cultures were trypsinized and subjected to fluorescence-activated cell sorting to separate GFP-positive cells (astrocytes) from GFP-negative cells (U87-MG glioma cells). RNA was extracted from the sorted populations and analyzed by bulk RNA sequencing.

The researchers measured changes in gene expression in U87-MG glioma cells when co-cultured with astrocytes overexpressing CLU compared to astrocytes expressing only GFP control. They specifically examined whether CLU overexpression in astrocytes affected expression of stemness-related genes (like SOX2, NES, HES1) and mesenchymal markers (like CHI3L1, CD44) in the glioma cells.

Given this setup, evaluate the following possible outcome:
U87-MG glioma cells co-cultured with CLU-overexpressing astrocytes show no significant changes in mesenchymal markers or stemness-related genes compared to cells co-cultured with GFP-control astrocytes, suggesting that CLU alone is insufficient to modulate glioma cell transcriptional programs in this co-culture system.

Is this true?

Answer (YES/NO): NO